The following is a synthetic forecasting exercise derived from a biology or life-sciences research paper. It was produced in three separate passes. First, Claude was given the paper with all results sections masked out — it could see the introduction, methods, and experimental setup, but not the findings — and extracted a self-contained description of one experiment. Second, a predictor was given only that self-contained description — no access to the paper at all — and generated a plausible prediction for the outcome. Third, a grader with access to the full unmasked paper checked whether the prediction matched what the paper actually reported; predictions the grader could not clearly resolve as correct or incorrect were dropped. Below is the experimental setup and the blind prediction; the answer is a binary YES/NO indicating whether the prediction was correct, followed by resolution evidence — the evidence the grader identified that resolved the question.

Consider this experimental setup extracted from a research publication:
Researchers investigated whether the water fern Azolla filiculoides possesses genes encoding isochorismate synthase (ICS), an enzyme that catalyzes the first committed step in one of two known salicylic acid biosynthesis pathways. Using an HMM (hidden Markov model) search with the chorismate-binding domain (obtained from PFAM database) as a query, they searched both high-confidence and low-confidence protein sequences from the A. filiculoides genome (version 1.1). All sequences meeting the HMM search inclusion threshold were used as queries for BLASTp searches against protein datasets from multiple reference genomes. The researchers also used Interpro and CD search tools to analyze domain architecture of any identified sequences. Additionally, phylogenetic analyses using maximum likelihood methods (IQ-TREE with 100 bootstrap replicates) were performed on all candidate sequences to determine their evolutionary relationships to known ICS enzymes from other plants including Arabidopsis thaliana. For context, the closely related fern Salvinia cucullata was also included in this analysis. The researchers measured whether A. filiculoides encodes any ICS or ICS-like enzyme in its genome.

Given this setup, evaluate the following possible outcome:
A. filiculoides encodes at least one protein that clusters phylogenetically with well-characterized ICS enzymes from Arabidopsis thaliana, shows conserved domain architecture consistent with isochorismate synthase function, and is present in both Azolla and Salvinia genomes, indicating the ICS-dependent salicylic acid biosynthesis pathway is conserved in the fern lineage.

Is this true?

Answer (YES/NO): NO